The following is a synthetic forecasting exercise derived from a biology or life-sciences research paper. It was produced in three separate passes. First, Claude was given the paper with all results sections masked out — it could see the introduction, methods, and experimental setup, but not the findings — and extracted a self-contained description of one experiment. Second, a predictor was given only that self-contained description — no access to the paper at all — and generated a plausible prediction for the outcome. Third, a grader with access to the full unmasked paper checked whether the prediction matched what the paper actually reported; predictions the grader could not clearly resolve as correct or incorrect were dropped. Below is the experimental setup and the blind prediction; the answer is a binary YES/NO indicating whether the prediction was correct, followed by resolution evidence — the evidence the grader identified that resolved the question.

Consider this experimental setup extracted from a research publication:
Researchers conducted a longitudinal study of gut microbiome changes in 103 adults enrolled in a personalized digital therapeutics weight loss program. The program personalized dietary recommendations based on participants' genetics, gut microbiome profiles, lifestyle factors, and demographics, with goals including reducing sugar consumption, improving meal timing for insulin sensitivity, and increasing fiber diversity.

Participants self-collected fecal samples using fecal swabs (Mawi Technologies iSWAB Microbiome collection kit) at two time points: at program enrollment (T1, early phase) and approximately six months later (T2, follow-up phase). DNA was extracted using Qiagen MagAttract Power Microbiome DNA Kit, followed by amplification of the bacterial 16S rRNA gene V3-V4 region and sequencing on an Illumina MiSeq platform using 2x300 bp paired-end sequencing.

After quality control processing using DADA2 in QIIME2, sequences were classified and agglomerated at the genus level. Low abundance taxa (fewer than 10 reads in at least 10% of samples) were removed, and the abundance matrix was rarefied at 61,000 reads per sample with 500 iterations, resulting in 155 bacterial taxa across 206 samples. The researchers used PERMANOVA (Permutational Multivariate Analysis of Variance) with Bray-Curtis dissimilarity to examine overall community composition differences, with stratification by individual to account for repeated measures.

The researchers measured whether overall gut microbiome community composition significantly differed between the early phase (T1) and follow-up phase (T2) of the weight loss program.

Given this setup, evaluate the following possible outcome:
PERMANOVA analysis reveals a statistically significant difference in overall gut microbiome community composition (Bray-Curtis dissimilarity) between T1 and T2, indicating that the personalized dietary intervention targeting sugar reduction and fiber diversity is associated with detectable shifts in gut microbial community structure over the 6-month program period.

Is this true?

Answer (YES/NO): YES